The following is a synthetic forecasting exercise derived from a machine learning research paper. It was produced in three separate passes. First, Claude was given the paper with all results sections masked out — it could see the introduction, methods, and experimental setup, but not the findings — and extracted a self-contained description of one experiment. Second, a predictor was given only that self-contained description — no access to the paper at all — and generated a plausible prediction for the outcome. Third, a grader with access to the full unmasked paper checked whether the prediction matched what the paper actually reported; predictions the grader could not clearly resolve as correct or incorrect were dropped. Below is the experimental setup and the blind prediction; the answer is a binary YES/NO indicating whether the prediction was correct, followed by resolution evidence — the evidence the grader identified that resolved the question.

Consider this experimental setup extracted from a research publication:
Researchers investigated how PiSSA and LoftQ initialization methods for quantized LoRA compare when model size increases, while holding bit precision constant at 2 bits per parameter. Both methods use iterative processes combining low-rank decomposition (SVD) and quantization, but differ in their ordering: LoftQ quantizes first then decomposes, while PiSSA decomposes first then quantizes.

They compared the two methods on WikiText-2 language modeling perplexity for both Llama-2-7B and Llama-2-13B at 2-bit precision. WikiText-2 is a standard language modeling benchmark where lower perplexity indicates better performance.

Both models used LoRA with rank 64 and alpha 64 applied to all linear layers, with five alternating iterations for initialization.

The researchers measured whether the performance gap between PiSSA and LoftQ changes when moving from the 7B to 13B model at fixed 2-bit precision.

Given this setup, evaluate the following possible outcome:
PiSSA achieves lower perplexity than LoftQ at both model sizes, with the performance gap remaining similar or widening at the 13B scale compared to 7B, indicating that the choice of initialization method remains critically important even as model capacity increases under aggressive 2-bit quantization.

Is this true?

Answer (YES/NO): NO